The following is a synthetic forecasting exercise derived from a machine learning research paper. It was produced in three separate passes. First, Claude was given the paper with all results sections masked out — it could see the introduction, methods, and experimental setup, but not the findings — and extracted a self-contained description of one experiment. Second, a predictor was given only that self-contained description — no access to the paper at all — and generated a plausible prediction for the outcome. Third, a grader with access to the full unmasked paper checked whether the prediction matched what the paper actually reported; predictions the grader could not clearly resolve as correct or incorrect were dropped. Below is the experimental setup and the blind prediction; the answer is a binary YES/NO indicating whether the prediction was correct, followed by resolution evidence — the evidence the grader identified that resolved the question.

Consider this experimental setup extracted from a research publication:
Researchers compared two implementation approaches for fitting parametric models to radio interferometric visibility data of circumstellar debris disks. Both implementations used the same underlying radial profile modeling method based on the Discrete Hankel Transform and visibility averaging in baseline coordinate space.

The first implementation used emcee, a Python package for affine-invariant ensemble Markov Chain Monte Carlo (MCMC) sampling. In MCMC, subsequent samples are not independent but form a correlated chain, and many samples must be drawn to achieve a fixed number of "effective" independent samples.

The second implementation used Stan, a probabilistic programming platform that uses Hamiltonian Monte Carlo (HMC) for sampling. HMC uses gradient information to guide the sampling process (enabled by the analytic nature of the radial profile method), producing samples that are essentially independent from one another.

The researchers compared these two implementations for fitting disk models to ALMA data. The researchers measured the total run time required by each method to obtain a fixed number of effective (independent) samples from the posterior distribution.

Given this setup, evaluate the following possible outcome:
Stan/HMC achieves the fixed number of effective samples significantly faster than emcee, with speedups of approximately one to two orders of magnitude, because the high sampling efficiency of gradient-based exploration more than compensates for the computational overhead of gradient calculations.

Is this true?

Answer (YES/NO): NO